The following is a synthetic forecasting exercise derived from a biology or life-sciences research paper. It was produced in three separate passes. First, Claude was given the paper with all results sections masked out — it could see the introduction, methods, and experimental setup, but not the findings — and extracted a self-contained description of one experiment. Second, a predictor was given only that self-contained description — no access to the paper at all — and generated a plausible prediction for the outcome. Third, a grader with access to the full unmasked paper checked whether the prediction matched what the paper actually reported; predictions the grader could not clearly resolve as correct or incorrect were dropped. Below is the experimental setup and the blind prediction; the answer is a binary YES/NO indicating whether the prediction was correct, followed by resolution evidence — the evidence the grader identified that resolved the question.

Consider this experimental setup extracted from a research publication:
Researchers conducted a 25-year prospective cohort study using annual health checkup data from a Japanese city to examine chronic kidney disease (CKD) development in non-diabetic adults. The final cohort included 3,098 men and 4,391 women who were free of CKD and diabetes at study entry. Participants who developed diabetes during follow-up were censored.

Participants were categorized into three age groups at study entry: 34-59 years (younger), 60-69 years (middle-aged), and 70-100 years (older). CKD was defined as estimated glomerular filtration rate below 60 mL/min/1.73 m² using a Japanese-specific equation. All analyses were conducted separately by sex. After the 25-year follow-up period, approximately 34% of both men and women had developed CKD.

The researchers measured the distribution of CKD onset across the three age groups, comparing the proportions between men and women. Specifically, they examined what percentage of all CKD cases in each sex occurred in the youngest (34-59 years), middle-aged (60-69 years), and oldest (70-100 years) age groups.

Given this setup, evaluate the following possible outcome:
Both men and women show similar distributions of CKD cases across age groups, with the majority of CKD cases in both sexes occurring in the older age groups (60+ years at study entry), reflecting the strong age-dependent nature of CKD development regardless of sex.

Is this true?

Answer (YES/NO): NO